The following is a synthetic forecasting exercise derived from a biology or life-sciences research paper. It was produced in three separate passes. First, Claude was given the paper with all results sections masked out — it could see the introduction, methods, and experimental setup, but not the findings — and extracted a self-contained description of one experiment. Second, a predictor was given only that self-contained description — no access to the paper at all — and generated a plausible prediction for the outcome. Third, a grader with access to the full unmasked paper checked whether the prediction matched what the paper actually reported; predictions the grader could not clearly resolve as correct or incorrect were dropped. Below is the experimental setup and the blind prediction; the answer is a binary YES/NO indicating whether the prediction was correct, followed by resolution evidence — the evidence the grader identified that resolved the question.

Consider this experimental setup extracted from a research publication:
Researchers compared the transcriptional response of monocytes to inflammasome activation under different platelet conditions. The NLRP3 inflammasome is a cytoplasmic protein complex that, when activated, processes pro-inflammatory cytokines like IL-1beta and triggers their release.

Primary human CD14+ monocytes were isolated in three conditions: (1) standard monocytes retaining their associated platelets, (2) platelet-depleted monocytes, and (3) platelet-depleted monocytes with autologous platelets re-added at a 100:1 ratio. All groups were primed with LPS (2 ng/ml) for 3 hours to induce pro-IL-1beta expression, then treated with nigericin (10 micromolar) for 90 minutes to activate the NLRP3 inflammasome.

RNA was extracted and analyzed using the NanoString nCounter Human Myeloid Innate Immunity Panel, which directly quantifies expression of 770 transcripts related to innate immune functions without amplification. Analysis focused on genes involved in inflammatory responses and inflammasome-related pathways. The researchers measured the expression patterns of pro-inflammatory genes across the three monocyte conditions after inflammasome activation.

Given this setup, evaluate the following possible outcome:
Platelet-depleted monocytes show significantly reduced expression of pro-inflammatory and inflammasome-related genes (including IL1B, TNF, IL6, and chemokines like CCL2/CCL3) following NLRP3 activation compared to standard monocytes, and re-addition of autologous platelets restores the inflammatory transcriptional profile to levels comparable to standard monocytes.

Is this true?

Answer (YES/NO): YES